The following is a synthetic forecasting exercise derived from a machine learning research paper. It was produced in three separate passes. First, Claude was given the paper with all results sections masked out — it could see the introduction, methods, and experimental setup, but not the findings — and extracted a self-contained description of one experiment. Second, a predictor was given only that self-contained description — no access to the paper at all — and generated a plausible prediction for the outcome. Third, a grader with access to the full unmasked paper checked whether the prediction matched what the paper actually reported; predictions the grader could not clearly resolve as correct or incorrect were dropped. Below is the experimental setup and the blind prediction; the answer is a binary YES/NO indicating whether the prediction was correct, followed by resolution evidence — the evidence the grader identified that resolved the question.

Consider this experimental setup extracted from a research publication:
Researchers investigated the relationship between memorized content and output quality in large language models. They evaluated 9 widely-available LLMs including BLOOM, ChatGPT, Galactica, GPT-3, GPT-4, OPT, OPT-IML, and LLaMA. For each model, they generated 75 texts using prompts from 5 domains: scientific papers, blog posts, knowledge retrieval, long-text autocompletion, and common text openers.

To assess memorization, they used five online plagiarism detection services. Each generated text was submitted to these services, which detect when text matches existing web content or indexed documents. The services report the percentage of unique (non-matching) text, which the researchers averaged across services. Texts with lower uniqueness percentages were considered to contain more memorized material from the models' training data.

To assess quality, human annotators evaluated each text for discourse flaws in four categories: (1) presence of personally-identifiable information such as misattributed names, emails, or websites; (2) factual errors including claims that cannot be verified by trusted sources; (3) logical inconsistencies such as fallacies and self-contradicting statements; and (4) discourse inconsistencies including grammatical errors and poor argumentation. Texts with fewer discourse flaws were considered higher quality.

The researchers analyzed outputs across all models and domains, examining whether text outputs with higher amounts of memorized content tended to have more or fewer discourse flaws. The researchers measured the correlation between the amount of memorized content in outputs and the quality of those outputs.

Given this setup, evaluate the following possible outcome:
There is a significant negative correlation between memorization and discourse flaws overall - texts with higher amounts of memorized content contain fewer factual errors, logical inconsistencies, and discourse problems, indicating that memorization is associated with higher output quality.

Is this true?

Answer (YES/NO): NO